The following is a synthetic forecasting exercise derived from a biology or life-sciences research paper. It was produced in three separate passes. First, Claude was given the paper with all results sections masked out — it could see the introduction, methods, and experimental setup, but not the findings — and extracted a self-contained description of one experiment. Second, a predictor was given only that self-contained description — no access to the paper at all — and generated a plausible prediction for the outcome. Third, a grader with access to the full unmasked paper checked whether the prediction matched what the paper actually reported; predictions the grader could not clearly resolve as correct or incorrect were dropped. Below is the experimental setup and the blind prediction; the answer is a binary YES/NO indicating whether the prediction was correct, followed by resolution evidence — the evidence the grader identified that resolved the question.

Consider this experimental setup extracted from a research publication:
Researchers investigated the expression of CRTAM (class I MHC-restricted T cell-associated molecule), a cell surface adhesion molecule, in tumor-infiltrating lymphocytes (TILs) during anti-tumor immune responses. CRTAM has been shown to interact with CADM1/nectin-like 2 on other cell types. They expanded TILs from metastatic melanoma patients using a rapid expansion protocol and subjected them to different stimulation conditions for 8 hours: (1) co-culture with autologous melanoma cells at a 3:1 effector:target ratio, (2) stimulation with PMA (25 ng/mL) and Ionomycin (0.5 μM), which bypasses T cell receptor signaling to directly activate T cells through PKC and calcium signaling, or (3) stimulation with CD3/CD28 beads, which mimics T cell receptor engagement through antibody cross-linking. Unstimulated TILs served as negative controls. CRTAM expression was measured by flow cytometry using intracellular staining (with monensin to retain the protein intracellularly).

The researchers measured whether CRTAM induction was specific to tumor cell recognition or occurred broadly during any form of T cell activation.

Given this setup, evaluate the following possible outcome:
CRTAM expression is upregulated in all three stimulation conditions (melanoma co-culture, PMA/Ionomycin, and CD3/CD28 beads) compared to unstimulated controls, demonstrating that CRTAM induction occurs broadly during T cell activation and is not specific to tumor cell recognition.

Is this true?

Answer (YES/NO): NO